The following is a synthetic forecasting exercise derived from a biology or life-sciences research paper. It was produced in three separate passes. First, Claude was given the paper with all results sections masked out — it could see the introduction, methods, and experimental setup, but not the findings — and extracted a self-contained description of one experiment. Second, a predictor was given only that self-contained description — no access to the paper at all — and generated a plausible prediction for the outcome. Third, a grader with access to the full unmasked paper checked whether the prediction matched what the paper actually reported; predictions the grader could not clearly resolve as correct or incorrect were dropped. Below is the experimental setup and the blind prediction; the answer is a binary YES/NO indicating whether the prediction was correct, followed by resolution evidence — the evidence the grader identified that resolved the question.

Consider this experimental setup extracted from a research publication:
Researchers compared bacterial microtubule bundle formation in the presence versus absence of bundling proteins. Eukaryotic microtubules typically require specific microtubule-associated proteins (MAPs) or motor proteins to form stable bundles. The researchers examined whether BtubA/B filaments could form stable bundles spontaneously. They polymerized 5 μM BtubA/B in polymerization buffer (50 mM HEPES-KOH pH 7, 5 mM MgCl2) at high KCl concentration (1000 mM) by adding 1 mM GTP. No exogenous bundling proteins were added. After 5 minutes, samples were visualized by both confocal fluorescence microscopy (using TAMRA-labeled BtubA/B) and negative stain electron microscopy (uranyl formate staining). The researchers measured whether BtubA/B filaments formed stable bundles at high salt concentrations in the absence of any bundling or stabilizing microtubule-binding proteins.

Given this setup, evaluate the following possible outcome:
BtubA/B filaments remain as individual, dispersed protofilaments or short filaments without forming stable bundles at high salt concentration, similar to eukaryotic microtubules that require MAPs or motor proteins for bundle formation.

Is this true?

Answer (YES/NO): NO